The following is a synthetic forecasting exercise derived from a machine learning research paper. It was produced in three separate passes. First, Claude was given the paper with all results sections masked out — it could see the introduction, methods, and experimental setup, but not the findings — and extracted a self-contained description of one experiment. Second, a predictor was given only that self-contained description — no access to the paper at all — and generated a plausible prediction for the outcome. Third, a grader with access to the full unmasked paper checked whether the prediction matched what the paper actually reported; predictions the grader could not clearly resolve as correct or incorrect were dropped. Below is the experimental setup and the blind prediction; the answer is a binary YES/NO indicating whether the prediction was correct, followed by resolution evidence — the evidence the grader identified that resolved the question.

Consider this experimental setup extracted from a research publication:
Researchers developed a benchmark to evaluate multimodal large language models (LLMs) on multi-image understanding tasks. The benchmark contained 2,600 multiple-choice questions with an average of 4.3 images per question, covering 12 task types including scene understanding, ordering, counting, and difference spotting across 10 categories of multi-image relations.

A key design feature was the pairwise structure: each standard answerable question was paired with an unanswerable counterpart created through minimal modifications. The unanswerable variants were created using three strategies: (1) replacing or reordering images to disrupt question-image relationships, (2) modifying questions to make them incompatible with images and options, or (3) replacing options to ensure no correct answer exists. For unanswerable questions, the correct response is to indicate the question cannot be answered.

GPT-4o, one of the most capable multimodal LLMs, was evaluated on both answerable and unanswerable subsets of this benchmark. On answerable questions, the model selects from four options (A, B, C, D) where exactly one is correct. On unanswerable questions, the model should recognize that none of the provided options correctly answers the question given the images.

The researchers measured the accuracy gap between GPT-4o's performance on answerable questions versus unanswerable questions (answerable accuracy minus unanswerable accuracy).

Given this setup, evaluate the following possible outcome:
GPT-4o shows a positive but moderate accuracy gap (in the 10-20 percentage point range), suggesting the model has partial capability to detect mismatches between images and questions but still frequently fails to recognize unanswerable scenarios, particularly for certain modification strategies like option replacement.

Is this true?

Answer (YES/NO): NO